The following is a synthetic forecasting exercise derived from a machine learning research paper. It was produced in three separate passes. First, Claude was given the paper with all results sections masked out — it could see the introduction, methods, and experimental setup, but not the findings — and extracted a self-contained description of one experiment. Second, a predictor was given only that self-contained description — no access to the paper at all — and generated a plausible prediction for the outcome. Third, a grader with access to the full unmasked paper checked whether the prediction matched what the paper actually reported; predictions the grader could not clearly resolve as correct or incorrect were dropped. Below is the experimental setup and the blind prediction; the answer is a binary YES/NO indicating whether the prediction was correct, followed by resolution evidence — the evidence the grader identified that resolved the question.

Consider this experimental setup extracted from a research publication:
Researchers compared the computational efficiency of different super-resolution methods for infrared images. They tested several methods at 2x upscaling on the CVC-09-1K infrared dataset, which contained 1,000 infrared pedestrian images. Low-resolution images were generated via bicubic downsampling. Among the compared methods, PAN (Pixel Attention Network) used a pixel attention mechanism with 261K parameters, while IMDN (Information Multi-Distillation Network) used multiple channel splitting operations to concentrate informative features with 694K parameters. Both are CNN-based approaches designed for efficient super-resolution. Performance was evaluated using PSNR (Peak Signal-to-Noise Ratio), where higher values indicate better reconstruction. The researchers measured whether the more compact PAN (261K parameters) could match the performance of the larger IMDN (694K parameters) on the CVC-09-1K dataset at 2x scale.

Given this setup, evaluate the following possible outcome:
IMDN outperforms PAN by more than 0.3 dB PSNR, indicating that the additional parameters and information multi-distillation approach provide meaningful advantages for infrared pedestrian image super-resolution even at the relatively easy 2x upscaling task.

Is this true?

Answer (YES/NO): YES